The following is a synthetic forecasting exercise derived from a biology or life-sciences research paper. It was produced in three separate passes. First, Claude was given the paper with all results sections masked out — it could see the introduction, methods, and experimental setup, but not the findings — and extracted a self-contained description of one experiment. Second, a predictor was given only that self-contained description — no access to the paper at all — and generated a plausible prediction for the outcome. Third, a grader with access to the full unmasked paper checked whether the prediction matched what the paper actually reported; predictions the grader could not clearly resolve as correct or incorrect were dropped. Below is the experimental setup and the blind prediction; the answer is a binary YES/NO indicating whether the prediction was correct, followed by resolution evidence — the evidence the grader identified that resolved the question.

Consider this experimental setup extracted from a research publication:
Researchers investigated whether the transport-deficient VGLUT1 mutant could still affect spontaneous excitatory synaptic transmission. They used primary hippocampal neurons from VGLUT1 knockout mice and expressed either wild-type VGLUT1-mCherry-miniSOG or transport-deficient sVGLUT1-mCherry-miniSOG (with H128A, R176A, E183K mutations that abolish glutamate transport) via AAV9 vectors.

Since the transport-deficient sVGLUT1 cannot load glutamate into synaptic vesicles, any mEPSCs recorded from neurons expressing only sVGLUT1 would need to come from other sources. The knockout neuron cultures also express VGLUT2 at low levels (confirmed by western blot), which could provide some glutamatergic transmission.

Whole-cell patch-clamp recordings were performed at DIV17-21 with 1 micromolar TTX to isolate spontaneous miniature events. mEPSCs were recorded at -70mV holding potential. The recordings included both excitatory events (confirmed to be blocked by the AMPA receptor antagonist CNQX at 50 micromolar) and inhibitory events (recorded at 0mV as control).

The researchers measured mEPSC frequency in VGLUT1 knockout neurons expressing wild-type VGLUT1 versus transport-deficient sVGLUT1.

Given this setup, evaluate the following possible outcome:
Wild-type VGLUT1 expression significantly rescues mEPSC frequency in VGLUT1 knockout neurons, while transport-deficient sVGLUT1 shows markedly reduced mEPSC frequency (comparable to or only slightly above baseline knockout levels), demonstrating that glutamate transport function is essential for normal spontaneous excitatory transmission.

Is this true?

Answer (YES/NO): YES